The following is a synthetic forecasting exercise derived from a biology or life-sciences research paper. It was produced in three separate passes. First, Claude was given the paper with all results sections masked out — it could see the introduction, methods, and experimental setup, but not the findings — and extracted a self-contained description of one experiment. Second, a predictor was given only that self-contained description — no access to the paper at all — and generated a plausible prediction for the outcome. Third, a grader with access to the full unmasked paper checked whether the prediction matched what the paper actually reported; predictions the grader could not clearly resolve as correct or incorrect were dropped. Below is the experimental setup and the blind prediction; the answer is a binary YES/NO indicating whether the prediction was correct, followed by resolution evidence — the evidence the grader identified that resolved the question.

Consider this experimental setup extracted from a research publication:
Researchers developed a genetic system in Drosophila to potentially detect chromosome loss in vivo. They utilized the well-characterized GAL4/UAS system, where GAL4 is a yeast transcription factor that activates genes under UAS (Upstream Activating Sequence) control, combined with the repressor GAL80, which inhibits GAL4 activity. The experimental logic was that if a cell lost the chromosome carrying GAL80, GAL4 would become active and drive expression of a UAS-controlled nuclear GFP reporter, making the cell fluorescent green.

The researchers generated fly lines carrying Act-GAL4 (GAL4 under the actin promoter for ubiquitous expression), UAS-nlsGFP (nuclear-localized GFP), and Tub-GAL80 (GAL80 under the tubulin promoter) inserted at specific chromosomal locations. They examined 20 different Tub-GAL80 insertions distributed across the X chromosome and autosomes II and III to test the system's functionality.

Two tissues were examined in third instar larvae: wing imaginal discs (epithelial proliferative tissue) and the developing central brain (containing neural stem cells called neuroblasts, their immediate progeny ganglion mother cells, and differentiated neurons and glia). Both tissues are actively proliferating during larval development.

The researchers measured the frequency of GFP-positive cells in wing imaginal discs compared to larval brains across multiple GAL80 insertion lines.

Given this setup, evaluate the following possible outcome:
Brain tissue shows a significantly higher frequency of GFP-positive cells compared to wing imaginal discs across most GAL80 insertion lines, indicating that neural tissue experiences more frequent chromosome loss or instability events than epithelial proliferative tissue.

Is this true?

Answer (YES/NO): NO